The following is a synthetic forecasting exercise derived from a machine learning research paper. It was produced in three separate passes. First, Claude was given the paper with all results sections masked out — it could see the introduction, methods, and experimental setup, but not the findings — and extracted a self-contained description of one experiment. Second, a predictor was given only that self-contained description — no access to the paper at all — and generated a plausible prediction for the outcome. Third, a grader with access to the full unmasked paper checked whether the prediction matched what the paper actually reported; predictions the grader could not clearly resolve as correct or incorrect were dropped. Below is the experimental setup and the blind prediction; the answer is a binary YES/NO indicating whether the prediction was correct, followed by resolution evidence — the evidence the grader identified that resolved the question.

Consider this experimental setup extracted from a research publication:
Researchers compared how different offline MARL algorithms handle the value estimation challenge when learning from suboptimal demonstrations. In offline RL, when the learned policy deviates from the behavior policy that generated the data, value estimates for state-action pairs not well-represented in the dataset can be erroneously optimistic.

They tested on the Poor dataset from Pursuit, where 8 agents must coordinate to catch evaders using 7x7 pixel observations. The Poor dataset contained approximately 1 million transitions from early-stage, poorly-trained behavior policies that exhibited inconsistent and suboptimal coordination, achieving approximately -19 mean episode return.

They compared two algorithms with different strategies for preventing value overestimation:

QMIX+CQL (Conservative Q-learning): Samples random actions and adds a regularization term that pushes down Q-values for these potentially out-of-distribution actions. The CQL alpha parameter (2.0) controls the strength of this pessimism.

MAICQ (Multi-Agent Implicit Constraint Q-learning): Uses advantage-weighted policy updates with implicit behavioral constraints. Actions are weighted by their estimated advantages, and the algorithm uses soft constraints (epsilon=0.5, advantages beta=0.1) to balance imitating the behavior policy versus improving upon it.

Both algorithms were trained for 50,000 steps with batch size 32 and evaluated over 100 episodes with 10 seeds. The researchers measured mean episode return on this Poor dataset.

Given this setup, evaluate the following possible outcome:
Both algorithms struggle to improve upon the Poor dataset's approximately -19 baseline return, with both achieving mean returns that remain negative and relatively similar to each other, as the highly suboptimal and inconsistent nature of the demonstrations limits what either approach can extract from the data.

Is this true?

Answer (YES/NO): NO